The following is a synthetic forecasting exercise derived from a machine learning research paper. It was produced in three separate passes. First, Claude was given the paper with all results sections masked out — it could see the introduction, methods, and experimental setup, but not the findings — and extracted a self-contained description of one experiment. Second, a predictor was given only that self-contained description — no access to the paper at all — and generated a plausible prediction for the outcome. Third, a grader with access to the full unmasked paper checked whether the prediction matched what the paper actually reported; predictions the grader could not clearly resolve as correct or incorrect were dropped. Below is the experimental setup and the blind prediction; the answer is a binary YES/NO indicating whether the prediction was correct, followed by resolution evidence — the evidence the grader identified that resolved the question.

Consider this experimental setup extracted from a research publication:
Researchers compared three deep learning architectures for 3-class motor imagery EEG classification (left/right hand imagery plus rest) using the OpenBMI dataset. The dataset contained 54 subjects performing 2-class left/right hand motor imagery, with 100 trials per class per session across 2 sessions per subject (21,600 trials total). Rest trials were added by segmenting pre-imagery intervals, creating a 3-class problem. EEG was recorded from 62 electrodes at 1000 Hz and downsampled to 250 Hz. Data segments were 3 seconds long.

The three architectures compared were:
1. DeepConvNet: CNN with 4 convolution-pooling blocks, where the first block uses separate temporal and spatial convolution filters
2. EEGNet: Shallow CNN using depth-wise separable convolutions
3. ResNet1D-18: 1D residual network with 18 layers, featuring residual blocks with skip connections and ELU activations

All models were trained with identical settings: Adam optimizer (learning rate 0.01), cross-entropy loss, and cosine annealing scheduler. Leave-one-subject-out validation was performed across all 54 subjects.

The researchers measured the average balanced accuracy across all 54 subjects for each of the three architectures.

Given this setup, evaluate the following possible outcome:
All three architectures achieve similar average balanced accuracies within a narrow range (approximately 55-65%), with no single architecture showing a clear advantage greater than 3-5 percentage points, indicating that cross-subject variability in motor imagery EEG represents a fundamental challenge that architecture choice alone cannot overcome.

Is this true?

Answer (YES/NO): NO